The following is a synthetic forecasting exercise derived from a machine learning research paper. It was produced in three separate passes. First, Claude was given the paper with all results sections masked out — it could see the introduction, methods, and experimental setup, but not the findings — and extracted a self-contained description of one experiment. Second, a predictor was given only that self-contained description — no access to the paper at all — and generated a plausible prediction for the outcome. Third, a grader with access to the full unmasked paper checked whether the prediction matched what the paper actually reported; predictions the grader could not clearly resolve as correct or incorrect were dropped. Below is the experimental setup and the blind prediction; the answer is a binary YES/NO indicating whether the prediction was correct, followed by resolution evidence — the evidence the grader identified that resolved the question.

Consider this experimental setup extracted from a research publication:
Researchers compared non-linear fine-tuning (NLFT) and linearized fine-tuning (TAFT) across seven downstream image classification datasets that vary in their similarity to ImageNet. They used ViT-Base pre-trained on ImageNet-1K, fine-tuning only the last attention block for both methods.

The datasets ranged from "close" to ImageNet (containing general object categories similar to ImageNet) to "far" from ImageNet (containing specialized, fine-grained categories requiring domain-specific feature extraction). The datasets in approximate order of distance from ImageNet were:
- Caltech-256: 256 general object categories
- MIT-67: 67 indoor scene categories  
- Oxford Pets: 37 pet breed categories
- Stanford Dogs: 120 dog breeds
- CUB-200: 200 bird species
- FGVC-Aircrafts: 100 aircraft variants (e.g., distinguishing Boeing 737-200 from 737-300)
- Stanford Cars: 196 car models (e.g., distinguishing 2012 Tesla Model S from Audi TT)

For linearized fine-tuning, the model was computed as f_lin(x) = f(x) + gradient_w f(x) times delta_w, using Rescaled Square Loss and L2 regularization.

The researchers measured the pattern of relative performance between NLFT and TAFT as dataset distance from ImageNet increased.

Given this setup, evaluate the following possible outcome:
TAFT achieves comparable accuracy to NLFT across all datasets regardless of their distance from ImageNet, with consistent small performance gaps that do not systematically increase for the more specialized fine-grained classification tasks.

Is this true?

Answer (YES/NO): NO